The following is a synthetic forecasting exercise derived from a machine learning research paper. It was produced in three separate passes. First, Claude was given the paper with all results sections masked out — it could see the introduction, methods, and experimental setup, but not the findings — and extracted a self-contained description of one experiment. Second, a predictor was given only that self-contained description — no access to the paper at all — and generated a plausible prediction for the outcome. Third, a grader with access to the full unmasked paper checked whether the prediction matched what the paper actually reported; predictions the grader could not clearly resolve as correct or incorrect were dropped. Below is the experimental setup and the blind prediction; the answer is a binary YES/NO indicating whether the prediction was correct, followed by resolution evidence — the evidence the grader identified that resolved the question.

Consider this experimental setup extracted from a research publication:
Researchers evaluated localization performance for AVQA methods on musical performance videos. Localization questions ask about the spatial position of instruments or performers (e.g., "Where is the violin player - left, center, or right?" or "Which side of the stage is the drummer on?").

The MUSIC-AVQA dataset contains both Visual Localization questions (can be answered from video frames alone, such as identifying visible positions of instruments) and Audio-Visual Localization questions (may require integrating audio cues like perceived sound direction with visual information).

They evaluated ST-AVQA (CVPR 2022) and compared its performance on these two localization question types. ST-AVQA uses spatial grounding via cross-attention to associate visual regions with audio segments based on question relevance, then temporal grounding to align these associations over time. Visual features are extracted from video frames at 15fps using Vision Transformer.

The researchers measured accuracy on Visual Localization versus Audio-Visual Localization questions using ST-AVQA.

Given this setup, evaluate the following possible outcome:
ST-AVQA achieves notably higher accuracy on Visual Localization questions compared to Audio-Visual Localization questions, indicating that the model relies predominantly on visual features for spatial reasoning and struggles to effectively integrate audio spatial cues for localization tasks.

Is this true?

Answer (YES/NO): YES